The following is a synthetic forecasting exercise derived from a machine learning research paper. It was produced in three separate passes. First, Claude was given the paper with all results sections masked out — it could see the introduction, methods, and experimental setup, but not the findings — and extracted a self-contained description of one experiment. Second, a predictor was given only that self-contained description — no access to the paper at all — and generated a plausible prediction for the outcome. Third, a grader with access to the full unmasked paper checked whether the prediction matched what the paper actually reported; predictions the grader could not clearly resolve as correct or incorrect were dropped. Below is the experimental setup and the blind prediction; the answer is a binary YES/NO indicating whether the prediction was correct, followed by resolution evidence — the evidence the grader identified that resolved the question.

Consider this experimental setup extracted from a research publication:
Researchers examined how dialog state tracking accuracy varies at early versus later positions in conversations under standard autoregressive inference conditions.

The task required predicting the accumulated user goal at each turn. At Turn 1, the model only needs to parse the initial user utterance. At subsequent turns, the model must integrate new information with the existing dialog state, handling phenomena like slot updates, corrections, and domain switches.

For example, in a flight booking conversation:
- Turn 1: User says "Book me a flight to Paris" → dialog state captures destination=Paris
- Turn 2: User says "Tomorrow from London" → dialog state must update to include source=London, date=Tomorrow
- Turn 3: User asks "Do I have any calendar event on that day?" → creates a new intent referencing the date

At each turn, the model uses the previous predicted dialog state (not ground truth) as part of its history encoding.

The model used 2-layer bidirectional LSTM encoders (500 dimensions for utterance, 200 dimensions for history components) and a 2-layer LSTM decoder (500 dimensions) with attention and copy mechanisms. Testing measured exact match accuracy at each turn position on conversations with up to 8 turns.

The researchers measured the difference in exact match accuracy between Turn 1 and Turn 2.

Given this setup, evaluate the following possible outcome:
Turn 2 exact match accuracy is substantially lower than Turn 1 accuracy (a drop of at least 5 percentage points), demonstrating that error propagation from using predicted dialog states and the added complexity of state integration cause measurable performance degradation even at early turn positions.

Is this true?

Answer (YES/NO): YES